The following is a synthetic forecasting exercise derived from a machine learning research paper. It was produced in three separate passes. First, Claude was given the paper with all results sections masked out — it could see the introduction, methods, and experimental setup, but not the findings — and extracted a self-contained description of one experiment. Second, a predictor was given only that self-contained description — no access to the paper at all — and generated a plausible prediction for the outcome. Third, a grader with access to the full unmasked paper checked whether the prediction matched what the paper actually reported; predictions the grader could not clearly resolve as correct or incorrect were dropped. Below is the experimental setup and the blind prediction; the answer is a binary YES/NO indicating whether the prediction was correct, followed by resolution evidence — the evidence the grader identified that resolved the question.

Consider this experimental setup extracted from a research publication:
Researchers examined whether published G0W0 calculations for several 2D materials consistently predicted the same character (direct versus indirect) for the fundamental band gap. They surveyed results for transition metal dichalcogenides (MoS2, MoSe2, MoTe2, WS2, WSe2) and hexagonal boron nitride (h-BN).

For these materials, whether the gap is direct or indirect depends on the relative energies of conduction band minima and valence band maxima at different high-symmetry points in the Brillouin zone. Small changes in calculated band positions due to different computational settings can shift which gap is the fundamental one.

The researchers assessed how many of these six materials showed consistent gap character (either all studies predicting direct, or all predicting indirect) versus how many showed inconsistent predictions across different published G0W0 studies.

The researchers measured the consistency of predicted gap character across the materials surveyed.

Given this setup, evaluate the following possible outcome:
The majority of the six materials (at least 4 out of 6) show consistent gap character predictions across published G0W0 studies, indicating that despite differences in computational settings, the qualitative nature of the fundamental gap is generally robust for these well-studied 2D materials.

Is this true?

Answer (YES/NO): NO